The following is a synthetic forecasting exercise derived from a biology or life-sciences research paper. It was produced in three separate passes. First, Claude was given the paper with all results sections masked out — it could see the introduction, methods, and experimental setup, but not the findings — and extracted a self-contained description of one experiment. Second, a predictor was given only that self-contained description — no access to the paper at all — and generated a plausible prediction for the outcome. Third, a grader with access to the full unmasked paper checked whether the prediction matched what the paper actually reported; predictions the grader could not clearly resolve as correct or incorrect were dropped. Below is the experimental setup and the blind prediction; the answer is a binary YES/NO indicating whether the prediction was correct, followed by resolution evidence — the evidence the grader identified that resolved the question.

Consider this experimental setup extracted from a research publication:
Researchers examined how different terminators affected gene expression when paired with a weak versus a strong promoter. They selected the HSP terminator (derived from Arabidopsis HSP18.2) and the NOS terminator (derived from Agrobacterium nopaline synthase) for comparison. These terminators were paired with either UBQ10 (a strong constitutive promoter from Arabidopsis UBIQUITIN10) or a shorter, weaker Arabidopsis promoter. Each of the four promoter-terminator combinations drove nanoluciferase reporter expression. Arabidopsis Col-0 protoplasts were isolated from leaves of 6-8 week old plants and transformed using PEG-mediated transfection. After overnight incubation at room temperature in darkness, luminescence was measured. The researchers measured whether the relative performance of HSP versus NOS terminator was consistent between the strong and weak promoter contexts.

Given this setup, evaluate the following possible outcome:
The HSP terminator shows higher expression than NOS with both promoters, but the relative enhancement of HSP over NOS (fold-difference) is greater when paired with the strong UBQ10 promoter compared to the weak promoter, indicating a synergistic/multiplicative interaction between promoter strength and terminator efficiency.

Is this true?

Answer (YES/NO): YES